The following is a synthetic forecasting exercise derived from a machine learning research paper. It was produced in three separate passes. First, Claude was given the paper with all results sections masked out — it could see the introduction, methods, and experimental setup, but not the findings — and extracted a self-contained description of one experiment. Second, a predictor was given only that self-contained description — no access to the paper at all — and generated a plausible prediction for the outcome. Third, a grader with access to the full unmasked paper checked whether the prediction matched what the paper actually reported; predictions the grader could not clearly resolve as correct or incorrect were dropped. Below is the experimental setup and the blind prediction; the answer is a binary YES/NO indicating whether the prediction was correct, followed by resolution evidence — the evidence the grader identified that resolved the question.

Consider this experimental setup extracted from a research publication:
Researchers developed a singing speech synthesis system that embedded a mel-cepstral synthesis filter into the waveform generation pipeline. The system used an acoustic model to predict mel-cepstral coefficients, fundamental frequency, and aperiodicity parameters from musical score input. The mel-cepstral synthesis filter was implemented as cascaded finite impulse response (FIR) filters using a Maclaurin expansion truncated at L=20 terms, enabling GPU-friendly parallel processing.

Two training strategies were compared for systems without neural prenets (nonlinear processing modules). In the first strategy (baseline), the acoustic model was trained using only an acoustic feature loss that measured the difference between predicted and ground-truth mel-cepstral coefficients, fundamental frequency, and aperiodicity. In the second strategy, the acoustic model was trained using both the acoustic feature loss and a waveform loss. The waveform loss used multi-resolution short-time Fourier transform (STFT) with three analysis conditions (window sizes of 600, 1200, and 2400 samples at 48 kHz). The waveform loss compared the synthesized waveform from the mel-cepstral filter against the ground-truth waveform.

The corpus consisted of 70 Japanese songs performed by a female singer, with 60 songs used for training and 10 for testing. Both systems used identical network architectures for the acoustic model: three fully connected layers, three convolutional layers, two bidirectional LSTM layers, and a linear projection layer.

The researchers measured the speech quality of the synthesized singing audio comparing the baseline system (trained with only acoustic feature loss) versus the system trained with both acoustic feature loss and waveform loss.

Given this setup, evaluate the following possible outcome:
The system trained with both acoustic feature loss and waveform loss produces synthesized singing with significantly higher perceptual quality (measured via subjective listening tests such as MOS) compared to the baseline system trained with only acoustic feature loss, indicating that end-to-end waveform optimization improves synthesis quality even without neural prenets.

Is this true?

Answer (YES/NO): YES